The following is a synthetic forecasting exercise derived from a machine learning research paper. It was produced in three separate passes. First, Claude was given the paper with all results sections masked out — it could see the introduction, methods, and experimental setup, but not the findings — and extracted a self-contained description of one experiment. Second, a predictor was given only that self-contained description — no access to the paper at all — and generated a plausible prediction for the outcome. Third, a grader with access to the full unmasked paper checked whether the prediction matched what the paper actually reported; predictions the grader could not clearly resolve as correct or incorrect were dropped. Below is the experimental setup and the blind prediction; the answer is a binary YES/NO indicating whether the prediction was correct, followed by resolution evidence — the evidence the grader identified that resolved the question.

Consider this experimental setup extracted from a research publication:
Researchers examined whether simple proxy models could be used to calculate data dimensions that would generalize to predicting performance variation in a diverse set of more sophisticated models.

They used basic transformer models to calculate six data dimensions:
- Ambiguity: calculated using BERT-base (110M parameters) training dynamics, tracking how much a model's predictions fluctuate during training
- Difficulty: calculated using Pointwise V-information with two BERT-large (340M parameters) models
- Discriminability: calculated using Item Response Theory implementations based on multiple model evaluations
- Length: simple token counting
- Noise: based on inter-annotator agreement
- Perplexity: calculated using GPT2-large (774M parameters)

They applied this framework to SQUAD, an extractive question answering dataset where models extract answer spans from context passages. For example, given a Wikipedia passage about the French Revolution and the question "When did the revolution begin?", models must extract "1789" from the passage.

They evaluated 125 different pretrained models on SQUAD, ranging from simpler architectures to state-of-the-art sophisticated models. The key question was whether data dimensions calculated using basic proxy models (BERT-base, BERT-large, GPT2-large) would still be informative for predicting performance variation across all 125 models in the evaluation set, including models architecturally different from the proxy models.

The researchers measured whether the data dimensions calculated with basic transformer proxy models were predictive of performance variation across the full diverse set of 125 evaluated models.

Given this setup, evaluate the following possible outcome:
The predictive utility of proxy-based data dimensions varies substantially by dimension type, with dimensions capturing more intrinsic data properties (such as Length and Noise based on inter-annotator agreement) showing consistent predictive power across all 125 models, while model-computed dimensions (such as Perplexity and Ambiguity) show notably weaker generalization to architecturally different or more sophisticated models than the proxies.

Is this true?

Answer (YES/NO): NO